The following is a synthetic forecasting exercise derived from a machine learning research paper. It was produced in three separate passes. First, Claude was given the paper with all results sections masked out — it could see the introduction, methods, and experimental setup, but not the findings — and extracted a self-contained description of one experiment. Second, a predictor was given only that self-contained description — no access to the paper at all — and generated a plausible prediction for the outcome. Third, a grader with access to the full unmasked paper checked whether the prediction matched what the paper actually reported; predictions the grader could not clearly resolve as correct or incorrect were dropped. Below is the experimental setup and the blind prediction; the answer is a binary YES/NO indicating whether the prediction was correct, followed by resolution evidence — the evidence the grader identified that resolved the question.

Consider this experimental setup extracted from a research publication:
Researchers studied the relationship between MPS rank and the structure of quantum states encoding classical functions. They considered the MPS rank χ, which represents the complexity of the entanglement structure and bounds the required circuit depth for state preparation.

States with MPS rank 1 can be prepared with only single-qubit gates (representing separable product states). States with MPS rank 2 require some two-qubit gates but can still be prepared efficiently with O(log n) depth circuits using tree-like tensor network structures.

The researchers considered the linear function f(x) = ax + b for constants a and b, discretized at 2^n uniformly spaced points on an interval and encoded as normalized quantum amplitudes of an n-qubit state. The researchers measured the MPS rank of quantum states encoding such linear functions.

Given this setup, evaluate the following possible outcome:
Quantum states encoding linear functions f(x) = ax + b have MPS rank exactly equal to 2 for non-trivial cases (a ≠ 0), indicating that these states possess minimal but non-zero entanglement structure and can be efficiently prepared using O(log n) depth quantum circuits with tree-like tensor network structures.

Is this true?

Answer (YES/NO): YES